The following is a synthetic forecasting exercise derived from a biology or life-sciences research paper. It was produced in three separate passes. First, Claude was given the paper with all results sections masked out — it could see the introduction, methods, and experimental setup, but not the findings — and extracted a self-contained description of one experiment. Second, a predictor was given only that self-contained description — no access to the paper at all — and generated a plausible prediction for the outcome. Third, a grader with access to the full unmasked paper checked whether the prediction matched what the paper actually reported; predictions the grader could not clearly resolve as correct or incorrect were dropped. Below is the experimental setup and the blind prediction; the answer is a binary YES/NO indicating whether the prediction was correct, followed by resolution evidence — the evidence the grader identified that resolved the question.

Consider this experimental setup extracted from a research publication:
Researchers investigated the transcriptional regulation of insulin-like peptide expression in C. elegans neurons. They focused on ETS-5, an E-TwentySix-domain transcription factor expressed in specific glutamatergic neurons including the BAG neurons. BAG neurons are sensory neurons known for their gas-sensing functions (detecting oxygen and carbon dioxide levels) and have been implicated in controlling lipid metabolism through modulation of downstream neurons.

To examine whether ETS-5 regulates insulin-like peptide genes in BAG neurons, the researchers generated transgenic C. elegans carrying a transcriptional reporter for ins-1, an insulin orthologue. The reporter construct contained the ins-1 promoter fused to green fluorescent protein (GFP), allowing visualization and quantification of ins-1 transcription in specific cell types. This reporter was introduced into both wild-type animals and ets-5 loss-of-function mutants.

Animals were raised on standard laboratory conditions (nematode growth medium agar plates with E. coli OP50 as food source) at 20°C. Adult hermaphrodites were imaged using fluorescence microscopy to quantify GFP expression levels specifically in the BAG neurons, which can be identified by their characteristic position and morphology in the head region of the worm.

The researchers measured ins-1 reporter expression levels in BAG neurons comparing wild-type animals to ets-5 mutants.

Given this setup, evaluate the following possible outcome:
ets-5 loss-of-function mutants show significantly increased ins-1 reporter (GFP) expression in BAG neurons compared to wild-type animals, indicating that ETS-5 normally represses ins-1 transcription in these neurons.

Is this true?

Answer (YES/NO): NO